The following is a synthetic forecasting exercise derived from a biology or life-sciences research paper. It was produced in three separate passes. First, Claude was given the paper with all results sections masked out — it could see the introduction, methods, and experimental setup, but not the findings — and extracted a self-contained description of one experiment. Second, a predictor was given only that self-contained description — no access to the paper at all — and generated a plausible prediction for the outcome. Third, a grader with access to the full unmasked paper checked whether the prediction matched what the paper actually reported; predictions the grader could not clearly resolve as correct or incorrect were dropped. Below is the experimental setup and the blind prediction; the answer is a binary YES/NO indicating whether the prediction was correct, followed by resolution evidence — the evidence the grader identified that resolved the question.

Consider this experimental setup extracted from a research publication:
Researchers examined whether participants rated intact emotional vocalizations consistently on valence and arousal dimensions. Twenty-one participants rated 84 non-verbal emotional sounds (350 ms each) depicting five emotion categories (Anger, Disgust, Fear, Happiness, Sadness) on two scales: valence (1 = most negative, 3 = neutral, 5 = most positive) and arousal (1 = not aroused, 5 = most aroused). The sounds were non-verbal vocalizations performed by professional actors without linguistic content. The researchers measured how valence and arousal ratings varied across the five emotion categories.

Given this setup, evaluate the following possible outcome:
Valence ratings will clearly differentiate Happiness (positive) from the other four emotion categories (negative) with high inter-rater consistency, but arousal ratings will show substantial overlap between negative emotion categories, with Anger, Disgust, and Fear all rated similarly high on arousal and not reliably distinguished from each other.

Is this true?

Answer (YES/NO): NO